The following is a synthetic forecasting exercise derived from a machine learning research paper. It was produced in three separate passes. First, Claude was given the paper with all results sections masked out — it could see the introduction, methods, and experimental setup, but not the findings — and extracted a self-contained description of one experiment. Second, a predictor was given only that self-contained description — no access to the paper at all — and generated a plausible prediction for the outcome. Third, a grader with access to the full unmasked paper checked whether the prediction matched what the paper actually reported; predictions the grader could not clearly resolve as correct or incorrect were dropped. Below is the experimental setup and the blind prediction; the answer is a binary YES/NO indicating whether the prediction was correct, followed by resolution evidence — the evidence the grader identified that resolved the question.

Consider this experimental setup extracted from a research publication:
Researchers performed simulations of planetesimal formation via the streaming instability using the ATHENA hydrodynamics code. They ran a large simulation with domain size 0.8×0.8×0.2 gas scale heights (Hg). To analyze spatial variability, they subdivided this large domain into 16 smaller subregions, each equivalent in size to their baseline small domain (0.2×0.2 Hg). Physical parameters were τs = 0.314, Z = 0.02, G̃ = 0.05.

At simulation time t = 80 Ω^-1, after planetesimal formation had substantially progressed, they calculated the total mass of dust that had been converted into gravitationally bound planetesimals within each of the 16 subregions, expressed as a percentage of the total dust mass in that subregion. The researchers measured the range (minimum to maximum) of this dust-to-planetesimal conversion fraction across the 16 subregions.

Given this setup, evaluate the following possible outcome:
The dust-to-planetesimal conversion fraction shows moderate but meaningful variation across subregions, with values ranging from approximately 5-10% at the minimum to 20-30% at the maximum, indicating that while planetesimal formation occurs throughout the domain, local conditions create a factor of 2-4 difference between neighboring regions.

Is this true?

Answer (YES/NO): NO